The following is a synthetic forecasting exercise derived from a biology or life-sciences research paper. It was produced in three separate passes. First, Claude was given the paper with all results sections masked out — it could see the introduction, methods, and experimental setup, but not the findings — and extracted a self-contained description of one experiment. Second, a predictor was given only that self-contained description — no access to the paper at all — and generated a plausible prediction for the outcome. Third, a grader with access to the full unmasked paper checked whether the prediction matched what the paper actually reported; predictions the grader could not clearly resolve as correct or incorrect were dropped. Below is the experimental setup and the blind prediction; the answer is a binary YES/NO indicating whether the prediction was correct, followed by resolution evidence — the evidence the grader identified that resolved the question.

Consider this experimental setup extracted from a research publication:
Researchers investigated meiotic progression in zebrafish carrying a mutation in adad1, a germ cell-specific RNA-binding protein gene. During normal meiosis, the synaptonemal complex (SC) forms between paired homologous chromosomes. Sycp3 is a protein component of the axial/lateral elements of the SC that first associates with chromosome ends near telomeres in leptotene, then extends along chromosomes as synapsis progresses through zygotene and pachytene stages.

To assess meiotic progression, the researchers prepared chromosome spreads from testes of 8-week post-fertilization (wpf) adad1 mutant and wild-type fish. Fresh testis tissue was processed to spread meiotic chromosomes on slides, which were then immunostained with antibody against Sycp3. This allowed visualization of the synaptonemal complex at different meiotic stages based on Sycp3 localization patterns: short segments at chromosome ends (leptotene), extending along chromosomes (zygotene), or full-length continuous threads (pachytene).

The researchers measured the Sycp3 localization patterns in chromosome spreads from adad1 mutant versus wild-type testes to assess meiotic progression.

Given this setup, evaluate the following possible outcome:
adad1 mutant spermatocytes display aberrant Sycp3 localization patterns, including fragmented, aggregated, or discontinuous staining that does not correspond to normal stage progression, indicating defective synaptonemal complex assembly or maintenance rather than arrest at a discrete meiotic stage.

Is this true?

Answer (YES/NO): NO